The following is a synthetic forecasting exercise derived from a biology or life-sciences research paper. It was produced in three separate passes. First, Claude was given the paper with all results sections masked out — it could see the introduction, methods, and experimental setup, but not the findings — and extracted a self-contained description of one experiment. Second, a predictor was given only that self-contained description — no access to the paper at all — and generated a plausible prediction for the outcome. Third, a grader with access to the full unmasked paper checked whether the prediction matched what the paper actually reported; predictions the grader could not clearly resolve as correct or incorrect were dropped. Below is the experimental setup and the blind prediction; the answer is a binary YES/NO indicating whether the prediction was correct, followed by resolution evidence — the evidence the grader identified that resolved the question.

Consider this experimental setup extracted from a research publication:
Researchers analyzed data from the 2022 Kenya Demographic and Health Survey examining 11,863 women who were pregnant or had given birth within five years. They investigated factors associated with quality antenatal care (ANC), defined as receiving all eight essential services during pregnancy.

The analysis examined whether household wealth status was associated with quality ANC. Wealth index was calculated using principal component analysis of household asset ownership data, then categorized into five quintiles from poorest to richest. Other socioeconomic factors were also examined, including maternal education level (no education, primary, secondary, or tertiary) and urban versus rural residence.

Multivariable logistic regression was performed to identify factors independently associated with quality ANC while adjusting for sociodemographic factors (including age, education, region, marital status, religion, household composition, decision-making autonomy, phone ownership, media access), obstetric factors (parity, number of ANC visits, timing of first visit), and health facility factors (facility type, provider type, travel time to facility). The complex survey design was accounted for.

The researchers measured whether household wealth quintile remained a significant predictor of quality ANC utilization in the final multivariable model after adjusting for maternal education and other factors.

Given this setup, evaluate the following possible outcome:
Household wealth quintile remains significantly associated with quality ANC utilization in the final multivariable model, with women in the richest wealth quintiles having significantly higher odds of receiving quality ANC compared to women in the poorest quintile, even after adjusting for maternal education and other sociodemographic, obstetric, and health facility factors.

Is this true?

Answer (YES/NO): YES